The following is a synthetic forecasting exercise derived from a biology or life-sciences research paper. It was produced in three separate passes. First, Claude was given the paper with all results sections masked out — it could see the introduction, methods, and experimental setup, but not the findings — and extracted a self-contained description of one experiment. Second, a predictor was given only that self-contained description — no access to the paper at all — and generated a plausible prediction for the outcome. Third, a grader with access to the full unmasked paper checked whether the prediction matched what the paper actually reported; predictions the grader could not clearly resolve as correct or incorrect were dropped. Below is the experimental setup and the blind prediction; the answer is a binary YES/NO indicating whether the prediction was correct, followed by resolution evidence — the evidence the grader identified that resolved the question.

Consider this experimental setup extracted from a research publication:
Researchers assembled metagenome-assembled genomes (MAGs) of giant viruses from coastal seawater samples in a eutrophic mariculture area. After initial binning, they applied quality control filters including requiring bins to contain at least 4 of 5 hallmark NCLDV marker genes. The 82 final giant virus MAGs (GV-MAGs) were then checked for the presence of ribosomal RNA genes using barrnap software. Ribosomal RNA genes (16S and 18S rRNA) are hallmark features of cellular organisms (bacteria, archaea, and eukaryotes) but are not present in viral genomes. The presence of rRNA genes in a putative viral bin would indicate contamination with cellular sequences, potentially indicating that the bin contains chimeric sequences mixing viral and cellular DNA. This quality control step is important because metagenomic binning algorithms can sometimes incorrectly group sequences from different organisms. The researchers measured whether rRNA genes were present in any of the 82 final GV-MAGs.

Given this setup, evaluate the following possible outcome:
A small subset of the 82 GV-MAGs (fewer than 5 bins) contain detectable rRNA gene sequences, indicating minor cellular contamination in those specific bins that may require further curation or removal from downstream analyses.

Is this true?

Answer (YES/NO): NO